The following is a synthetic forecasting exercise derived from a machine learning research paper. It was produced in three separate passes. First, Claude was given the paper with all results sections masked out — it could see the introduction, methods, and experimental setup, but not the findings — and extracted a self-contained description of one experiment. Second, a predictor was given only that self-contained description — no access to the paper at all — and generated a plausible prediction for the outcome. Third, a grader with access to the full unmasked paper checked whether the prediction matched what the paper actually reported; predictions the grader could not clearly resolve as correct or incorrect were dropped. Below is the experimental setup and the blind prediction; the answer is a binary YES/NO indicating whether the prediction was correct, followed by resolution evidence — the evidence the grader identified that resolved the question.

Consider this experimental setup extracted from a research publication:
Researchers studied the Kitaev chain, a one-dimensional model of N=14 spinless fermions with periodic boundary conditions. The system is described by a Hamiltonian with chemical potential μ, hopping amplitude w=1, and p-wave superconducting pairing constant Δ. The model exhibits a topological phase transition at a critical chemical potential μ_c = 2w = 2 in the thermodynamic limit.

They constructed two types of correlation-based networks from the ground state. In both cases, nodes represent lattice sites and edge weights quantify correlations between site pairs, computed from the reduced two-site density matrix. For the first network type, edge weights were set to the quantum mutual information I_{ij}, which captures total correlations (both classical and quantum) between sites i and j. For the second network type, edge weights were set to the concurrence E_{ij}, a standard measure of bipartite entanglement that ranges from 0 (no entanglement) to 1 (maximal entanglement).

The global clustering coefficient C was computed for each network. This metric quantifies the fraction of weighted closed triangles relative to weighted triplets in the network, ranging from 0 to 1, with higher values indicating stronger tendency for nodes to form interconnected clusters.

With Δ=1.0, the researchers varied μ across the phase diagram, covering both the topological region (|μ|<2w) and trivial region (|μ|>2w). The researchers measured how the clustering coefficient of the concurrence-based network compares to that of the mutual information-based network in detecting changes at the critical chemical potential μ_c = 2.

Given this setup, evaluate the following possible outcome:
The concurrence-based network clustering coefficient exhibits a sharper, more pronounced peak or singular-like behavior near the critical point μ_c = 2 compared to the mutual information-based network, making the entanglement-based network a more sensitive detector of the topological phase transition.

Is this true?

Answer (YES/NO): NO